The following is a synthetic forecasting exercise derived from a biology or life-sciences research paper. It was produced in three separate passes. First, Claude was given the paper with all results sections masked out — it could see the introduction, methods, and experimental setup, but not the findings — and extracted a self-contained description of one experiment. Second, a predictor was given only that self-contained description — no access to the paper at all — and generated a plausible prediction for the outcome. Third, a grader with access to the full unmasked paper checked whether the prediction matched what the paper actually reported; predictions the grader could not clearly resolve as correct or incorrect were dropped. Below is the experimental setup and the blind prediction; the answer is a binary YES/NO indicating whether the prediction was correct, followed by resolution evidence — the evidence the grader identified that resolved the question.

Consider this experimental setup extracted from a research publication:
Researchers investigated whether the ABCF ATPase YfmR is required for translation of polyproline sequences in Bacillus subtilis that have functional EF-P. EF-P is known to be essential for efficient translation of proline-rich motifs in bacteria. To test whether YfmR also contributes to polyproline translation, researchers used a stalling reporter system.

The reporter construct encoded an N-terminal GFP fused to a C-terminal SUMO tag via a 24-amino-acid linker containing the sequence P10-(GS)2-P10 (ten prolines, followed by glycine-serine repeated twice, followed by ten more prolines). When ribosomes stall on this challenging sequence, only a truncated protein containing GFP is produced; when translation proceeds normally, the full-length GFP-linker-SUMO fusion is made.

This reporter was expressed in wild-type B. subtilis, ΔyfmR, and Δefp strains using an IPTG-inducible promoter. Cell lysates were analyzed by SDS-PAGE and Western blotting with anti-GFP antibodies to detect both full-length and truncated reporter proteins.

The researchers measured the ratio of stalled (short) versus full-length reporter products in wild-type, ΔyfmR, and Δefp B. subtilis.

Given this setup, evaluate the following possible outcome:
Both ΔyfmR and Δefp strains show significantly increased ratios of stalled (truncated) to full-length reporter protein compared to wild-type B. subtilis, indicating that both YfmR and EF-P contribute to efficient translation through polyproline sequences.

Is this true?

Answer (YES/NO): NO